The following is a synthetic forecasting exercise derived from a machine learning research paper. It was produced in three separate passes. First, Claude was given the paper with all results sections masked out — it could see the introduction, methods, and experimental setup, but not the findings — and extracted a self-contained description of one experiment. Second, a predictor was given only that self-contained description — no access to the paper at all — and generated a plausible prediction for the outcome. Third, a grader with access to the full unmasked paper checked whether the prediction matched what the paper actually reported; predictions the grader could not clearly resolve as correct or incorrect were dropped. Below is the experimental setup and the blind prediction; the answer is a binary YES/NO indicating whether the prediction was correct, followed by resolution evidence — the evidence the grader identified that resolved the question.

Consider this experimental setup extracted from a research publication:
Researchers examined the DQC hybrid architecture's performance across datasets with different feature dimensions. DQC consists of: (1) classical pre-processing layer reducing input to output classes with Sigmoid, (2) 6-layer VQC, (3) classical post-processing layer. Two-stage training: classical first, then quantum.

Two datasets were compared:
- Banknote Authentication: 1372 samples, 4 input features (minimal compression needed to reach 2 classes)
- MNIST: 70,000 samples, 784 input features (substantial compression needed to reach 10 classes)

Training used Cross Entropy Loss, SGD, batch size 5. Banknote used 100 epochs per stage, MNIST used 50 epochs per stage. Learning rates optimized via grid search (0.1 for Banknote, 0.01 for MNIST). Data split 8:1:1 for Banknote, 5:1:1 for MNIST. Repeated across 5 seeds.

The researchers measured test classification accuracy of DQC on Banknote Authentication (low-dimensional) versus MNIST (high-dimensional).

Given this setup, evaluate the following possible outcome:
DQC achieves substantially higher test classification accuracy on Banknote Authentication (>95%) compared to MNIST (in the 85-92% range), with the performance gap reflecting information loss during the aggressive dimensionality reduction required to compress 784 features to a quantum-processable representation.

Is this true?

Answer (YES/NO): YES